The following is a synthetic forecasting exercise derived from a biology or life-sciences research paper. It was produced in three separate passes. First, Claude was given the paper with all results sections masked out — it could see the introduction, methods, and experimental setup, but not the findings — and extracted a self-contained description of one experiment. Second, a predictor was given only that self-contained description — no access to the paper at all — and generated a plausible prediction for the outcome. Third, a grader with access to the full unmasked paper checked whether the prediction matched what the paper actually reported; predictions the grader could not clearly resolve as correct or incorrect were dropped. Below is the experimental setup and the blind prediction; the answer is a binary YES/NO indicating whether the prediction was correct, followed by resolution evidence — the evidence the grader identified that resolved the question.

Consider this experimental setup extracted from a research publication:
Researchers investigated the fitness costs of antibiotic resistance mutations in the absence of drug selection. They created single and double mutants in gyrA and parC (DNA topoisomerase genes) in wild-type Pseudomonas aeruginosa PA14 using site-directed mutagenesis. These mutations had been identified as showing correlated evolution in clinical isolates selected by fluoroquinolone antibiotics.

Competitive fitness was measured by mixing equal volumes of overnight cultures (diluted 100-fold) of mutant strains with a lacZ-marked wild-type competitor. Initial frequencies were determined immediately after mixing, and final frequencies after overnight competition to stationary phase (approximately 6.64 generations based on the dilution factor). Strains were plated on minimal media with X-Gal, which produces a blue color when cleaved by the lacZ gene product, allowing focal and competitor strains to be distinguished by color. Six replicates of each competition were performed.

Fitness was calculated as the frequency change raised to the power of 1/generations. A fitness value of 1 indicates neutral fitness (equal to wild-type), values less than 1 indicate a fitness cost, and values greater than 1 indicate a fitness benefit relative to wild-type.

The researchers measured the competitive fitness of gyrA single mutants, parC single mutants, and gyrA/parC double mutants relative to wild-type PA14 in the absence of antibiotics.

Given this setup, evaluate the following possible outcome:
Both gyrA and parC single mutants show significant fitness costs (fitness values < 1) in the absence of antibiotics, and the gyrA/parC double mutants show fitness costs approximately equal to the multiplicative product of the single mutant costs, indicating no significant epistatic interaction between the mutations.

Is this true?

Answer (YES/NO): NO